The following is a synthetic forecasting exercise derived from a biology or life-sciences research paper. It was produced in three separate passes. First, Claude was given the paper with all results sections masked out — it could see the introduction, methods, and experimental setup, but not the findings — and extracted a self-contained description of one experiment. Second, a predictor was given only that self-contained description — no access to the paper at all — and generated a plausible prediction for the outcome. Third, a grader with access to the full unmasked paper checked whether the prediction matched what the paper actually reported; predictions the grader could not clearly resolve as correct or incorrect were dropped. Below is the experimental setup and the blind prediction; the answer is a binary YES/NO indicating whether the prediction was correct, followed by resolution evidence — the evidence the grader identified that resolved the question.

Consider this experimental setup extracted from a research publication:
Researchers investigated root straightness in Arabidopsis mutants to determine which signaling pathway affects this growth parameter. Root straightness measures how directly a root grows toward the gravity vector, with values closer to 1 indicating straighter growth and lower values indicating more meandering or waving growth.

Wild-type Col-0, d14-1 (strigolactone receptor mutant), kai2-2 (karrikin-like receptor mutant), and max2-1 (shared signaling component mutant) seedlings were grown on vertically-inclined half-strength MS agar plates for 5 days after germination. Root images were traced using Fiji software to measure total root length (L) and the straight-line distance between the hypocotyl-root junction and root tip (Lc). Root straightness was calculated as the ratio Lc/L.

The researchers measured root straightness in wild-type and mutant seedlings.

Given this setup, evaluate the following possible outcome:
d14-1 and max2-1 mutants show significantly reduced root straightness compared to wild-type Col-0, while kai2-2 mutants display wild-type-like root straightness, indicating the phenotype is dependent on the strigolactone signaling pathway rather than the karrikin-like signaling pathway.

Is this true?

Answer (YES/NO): NO